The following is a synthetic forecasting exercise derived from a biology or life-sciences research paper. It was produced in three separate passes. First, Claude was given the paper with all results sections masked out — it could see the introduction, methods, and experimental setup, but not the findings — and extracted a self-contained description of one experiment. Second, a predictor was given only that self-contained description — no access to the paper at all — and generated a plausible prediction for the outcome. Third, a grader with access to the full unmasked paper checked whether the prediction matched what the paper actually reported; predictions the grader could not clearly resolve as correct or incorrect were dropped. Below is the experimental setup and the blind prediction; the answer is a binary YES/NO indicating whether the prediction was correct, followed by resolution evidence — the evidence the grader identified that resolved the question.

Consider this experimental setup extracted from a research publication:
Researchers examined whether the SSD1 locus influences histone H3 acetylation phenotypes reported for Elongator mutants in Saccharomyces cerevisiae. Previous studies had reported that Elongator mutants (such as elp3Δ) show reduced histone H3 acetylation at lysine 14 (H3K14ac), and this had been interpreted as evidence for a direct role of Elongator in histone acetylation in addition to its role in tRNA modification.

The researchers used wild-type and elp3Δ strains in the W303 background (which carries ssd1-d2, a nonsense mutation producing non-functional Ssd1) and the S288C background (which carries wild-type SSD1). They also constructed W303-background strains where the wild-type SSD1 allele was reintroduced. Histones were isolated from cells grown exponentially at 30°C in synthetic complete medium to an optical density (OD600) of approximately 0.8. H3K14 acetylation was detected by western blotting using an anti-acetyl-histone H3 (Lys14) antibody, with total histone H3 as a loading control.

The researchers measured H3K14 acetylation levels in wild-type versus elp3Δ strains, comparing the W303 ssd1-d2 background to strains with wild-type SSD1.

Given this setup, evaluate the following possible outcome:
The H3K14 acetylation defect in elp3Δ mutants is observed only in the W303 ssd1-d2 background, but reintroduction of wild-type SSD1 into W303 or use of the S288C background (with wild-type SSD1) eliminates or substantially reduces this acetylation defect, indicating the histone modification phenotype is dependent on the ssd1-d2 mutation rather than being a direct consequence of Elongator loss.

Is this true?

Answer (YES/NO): YES